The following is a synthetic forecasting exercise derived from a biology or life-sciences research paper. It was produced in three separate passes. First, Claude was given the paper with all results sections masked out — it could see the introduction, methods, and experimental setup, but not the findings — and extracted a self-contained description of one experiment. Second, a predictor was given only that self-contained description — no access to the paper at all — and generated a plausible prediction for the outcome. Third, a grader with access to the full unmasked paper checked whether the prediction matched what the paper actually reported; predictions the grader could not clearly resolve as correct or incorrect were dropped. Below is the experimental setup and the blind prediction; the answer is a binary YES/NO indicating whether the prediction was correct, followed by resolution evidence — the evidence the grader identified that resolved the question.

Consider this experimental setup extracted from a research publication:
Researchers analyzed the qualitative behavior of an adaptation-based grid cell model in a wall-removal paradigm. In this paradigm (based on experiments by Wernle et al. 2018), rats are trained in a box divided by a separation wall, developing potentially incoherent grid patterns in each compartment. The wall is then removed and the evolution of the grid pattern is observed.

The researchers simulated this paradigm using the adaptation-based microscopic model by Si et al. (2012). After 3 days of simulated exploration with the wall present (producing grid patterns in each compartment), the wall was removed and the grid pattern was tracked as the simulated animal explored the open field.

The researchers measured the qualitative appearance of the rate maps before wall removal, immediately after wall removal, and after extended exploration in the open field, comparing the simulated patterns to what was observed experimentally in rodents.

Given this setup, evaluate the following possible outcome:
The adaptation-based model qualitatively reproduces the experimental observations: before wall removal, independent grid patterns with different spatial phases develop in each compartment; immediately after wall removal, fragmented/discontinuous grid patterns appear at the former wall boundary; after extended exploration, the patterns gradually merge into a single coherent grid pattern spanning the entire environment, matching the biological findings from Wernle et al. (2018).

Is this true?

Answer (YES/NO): NO